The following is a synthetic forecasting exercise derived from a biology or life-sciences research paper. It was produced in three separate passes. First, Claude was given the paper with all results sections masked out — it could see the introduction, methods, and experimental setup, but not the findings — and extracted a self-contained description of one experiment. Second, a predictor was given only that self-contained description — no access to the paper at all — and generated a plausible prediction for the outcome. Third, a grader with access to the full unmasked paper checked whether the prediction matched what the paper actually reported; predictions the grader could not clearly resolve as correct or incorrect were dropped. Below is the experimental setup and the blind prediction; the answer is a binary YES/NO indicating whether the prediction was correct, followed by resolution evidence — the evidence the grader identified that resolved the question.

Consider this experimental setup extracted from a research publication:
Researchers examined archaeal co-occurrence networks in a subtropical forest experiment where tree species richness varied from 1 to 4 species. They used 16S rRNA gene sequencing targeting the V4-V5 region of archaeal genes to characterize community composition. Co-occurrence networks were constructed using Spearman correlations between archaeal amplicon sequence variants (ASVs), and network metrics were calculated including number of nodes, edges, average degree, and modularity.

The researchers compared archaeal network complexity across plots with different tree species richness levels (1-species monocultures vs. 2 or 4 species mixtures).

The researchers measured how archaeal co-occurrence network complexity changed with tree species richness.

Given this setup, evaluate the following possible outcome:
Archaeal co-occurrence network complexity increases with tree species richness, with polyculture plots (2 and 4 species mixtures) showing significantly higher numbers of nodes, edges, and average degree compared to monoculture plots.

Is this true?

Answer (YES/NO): NO